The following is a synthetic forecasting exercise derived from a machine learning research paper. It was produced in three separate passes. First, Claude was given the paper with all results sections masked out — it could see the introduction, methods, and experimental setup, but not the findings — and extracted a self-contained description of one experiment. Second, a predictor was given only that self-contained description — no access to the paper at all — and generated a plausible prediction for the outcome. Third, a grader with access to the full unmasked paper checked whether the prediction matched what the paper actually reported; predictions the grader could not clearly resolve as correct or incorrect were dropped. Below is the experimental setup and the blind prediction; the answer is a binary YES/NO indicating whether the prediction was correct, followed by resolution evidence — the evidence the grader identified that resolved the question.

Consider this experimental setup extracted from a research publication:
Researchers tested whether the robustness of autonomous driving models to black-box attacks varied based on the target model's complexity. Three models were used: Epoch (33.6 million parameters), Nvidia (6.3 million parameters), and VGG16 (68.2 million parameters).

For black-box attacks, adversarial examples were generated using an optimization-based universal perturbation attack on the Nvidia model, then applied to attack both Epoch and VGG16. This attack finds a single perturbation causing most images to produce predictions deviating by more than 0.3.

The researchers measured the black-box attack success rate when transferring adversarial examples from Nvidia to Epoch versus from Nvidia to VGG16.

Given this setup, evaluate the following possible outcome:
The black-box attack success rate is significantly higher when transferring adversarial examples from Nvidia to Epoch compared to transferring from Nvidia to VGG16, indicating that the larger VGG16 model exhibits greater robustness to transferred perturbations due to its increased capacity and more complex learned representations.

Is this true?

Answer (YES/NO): YES